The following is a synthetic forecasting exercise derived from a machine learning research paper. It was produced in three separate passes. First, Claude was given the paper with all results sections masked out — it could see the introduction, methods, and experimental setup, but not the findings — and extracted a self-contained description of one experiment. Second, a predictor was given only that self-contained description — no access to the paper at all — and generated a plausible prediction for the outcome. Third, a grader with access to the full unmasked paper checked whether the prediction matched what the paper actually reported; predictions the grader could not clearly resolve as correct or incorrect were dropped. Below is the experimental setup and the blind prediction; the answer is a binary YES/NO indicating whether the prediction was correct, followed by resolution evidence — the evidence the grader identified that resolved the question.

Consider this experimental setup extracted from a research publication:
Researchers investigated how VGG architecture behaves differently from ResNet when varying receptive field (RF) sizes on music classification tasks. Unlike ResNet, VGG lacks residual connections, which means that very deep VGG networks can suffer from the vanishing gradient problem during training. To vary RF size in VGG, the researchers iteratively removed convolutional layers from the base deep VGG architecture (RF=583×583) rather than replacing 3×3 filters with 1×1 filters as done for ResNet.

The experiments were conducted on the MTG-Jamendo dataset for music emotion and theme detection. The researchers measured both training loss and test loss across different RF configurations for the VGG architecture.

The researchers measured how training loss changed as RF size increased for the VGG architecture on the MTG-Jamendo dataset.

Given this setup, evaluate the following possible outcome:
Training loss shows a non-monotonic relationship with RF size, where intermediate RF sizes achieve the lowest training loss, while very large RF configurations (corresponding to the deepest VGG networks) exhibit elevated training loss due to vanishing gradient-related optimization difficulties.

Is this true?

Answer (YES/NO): NO